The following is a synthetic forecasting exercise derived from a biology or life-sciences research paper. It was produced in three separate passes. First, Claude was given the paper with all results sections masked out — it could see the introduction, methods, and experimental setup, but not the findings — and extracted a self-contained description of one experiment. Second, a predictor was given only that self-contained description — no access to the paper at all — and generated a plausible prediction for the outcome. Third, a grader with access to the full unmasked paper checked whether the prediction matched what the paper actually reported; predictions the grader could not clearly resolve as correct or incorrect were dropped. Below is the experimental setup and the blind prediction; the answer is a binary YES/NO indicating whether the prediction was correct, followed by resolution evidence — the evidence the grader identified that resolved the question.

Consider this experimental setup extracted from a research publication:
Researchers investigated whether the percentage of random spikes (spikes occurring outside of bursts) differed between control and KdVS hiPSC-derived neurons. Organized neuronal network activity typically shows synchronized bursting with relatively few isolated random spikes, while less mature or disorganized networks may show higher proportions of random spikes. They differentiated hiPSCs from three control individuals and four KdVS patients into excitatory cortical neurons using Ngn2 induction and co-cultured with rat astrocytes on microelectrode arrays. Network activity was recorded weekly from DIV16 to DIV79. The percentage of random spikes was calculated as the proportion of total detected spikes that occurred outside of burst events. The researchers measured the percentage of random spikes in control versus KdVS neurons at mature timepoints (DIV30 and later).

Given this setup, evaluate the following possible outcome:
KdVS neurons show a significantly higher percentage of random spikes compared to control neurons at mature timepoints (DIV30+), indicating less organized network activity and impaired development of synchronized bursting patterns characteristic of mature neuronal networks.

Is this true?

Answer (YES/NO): NO